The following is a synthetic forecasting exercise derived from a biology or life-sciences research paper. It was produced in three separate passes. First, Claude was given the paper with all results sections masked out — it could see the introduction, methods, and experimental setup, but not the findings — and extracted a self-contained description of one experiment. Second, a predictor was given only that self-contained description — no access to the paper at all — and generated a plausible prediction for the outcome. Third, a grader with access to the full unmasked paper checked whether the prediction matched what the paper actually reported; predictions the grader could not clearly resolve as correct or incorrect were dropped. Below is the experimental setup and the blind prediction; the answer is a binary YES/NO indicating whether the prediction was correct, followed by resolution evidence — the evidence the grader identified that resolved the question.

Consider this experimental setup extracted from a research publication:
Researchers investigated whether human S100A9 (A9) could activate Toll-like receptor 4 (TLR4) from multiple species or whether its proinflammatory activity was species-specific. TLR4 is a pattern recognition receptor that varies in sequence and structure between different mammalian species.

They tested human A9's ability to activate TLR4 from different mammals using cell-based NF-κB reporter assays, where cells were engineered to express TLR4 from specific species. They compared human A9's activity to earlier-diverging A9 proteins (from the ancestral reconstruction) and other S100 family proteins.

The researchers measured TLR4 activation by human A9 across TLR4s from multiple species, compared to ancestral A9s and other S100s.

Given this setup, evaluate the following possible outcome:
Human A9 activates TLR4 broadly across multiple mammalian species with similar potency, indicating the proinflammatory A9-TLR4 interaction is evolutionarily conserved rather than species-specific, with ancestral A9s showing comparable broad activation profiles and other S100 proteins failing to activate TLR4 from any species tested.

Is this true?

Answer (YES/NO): NO